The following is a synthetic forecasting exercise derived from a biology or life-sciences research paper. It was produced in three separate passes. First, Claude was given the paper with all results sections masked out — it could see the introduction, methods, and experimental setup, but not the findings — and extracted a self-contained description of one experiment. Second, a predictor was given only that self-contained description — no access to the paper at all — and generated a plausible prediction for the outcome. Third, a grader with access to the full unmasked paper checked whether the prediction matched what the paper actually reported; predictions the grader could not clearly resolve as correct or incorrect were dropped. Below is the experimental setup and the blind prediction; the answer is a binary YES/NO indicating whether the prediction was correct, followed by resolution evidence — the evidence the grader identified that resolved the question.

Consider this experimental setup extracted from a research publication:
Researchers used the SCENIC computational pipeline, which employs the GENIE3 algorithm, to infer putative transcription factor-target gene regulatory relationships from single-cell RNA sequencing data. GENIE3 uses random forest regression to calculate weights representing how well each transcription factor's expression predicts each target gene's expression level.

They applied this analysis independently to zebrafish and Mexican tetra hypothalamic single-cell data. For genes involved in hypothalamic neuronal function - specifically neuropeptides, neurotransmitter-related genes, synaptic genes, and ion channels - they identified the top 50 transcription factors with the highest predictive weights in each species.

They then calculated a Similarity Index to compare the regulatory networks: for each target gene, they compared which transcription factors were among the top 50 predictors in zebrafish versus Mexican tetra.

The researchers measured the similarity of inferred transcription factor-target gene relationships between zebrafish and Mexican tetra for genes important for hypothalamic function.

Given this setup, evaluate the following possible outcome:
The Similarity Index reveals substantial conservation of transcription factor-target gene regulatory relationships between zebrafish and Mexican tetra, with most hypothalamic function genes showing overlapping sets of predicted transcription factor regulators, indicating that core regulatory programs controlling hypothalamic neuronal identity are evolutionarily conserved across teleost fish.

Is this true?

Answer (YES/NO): NO